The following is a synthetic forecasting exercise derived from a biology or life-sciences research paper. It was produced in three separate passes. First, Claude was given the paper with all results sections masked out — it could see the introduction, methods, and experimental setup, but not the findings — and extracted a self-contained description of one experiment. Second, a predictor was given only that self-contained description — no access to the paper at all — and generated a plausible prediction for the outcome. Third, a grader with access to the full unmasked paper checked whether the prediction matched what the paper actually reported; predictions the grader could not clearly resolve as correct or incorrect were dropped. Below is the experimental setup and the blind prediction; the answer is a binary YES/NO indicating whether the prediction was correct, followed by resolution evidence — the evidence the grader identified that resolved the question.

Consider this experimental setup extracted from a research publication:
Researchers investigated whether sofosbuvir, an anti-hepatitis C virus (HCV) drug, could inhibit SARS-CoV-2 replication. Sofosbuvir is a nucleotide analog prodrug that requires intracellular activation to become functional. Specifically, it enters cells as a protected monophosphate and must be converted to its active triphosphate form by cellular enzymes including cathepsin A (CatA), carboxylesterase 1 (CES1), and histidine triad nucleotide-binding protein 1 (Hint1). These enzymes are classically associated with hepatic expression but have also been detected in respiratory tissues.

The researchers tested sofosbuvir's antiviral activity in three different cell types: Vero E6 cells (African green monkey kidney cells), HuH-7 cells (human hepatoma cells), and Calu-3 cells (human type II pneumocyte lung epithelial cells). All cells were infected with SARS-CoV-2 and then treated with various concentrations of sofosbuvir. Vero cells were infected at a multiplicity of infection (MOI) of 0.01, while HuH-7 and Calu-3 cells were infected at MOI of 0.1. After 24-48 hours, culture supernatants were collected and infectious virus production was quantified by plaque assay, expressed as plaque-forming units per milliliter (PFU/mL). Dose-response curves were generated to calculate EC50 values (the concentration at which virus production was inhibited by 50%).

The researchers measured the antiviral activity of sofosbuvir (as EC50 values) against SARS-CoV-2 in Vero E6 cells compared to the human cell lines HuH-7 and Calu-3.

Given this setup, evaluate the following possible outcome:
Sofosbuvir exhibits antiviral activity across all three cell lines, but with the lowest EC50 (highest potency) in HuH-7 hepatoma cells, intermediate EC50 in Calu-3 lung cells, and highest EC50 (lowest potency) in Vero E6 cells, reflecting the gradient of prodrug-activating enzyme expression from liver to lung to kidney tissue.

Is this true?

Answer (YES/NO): NO